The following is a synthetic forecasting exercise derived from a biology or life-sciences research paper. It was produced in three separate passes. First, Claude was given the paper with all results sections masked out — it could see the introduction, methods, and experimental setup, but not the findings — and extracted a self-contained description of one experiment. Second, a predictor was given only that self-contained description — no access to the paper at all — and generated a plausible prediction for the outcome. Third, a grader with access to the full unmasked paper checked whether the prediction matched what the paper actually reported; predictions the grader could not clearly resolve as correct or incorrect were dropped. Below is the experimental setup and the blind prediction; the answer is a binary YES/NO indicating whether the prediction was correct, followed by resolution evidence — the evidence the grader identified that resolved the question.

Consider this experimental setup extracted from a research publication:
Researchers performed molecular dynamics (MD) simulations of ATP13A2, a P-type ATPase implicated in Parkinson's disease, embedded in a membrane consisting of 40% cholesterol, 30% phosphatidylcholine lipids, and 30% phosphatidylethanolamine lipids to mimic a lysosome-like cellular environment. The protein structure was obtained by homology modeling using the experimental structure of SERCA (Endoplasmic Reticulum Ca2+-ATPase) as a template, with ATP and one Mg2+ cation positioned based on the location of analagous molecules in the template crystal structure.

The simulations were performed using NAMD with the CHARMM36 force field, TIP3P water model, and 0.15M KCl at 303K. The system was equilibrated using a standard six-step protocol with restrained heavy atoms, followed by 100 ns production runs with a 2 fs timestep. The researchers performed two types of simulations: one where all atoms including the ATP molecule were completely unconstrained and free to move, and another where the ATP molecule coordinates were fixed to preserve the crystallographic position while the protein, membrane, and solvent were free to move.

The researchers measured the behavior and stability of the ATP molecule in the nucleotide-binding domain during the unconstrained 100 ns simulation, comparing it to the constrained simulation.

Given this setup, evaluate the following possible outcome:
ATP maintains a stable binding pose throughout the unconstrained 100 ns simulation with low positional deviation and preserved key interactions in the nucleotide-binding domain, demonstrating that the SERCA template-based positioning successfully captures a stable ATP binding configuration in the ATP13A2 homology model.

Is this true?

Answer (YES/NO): NO